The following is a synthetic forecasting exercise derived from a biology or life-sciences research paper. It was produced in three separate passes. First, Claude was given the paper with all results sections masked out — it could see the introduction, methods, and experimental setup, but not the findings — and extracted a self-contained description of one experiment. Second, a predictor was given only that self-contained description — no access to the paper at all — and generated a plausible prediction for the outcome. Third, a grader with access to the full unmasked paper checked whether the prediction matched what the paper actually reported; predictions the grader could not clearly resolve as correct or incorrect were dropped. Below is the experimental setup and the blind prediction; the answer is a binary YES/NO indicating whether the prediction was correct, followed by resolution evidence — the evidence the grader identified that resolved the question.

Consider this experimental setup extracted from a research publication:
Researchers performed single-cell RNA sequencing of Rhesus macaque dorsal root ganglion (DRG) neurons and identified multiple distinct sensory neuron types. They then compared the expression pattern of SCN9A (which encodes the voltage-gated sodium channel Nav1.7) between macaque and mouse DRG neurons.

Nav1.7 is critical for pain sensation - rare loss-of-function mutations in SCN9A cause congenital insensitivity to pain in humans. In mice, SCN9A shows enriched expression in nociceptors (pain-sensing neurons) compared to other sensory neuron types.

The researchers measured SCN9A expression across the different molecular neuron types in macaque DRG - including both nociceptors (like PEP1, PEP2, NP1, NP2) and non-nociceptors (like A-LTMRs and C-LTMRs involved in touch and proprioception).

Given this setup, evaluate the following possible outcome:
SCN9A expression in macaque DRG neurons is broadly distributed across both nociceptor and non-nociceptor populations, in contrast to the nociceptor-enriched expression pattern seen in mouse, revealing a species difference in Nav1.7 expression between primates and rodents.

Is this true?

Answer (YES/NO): YES